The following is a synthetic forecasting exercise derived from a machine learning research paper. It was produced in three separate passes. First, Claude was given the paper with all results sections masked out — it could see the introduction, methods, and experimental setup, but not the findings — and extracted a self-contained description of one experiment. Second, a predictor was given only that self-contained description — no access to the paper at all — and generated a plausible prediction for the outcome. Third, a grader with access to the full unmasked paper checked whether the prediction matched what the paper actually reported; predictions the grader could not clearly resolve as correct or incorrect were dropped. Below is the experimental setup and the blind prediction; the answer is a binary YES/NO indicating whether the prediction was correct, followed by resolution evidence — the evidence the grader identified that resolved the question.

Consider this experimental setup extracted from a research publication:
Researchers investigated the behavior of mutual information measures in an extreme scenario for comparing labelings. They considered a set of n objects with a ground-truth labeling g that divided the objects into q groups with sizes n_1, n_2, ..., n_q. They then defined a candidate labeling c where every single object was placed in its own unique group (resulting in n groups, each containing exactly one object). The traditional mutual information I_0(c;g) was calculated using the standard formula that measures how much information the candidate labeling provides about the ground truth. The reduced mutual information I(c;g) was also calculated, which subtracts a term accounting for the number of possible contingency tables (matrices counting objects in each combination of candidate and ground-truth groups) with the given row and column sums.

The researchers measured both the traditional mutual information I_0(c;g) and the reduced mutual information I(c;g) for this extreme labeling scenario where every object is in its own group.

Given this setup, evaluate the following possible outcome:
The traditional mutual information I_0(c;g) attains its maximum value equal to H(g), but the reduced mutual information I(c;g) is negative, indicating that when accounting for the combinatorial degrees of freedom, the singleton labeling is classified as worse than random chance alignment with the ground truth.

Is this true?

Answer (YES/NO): NO